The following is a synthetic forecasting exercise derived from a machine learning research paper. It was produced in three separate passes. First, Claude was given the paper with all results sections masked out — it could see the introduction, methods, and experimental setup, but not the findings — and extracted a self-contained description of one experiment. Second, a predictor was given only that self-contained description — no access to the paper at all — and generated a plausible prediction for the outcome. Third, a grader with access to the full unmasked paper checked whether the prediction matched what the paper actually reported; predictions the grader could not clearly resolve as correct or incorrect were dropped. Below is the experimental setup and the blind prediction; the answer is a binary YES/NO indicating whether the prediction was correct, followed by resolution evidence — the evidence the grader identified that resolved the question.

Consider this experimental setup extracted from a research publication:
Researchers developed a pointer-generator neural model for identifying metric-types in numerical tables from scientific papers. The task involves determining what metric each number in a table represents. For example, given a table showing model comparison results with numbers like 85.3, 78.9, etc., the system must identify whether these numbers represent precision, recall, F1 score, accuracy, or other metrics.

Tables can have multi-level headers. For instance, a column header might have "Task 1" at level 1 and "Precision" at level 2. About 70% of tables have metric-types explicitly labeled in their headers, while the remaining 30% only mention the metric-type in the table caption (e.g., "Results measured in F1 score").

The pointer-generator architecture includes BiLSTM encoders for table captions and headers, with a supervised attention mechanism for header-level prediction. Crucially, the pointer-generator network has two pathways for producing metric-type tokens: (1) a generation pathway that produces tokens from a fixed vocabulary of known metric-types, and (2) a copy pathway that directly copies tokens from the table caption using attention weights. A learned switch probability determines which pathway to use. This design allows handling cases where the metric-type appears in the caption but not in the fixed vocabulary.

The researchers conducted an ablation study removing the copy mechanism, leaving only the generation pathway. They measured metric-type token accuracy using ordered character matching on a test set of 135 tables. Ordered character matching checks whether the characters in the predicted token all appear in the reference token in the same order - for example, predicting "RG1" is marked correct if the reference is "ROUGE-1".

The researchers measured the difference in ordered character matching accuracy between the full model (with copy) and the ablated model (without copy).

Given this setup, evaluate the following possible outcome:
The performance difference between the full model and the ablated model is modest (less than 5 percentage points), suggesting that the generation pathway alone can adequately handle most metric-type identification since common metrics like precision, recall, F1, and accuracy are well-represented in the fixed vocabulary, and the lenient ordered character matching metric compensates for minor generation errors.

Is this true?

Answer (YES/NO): NO